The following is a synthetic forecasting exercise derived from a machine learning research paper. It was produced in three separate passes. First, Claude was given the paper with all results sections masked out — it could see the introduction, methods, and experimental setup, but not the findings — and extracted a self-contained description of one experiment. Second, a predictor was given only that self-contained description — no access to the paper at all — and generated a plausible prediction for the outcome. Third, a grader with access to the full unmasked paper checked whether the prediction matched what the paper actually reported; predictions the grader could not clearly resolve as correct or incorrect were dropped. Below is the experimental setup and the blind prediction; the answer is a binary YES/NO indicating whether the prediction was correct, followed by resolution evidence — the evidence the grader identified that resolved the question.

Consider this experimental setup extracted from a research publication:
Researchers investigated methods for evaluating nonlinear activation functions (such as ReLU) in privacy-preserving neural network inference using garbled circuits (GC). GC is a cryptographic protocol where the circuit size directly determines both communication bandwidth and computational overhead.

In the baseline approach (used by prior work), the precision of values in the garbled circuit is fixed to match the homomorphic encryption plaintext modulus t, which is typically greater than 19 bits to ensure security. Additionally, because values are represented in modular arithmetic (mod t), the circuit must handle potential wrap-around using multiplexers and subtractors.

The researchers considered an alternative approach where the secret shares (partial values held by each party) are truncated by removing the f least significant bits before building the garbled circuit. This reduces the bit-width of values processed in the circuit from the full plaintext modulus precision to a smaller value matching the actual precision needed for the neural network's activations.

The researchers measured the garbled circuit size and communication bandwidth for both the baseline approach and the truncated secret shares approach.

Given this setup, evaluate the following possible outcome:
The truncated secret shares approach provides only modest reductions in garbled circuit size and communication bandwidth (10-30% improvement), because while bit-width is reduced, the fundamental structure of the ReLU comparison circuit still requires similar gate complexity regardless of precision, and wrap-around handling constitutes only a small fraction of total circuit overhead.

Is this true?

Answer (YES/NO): NO